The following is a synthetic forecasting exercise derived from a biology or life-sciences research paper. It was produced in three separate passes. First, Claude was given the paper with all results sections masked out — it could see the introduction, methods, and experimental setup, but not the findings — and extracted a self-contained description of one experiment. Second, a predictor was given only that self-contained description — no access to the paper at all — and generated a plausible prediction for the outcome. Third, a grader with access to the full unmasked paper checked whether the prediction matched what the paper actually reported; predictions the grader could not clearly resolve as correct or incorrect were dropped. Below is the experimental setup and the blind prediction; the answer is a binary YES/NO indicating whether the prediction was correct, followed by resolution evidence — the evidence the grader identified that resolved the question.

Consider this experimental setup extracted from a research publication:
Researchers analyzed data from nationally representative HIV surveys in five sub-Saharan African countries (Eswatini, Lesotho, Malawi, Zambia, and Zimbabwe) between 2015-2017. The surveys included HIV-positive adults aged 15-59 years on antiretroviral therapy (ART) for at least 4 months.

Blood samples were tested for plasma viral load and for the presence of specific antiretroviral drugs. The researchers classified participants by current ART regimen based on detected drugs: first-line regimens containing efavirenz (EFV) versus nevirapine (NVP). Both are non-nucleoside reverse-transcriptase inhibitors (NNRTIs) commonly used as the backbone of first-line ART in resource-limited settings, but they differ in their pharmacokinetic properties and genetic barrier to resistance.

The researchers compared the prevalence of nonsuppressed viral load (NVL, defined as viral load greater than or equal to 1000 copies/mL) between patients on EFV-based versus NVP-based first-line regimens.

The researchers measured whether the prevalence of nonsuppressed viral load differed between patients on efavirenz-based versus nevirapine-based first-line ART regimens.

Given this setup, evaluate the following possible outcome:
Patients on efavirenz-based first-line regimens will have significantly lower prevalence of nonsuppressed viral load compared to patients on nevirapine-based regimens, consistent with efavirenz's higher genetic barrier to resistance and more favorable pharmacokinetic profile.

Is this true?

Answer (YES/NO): YES